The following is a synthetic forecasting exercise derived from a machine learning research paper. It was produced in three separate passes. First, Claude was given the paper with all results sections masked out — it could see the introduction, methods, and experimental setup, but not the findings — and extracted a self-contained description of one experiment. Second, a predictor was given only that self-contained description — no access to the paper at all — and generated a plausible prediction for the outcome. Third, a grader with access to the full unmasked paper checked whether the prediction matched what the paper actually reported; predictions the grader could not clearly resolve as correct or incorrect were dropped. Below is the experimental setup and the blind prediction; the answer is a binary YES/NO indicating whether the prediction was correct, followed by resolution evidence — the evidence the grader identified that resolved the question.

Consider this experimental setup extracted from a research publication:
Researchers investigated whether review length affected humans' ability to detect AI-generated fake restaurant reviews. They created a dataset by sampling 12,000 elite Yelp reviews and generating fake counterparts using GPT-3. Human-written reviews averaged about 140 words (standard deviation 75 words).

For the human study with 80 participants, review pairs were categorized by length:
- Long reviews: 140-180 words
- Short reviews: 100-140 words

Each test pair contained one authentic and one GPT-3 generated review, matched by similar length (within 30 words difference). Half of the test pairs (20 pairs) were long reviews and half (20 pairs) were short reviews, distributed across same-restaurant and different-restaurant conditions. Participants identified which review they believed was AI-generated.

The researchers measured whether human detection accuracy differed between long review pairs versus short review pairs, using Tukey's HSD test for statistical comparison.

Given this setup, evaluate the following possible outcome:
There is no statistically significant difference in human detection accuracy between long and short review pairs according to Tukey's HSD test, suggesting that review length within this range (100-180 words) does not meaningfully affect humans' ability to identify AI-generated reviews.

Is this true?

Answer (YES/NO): YES